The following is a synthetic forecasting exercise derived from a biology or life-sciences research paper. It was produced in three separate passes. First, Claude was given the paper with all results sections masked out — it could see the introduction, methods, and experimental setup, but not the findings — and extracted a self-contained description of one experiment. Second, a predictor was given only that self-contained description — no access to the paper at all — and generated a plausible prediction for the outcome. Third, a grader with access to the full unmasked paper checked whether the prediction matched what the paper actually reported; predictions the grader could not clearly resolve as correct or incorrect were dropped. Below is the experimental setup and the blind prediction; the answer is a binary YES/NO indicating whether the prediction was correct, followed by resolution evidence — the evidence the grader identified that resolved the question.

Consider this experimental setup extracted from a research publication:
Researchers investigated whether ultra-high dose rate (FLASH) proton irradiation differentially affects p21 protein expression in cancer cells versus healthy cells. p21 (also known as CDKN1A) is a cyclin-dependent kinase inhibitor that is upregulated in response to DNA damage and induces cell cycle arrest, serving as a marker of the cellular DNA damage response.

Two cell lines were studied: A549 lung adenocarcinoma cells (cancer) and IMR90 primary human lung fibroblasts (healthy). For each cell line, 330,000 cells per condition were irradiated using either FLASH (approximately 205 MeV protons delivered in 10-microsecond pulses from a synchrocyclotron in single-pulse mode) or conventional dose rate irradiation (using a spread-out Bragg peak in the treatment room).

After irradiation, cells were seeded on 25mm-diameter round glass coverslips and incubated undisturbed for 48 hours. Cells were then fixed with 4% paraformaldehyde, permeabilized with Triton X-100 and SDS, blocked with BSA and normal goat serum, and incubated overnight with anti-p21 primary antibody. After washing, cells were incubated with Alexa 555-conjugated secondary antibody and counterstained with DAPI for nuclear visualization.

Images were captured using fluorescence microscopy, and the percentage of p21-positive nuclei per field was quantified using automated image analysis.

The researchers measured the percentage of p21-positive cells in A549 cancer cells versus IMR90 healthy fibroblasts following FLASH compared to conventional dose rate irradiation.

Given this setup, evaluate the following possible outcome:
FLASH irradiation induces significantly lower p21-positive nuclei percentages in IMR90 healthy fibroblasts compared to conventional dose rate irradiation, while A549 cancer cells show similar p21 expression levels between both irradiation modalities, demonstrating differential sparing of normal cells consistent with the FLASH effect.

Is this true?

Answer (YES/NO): NO